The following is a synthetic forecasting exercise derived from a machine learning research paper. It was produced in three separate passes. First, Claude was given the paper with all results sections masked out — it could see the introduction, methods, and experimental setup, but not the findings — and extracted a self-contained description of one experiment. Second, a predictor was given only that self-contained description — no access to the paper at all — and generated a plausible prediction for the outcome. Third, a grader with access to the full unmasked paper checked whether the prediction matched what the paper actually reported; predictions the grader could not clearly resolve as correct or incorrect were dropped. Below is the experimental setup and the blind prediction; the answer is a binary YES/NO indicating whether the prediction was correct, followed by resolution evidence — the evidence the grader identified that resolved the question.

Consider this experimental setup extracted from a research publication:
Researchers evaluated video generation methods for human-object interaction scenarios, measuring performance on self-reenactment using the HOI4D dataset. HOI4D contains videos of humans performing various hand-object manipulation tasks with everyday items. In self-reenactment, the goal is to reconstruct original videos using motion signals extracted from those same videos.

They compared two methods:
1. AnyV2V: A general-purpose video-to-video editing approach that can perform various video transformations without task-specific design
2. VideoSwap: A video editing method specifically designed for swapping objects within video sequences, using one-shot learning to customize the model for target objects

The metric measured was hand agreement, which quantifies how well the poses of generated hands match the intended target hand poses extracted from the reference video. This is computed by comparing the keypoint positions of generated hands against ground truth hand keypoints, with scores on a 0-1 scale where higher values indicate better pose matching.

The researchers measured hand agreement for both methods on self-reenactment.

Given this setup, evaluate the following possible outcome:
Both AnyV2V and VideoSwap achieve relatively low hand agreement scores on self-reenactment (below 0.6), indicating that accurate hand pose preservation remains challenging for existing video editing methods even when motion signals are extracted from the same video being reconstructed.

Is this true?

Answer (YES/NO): NO